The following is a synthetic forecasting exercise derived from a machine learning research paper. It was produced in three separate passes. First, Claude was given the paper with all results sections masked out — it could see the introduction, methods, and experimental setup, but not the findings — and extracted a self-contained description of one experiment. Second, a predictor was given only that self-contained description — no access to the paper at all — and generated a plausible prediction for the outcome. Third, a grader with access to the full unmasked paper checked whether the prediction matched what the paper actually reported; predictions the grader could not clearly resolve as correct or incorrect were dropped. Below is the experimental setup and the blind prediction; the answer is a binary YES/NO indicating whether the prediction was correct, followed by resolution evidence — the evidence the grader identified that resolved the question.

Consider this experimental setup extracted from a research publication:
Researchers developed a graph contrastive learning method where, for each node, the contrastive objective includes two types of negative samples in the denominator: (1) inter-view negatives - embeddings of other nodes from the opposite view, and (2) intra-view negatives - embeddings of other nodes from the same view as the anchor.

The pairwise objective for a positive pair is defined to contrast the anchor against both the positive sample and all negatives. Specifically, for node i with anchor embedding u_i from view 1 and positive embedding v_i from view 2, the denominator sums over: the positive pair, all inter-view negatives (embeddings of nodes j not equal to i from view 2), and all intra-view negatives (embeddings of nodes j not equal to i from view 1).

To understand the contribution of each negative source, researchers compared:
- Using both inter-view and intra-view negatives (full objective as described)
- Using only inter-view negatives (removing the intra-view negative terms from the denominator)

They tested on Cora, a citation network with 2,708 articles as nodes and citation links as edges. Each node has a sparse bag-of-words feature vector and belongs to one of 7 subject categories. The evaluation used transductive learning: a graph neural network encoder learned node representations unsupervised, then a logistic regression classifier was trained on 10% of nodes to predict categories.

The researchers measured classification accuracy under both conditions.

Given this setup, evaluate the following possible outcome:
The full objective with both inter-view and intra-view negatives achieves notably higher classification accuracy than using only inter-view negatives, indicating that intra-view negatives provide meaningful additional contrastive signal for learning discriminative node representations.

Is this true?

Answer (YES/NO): YES